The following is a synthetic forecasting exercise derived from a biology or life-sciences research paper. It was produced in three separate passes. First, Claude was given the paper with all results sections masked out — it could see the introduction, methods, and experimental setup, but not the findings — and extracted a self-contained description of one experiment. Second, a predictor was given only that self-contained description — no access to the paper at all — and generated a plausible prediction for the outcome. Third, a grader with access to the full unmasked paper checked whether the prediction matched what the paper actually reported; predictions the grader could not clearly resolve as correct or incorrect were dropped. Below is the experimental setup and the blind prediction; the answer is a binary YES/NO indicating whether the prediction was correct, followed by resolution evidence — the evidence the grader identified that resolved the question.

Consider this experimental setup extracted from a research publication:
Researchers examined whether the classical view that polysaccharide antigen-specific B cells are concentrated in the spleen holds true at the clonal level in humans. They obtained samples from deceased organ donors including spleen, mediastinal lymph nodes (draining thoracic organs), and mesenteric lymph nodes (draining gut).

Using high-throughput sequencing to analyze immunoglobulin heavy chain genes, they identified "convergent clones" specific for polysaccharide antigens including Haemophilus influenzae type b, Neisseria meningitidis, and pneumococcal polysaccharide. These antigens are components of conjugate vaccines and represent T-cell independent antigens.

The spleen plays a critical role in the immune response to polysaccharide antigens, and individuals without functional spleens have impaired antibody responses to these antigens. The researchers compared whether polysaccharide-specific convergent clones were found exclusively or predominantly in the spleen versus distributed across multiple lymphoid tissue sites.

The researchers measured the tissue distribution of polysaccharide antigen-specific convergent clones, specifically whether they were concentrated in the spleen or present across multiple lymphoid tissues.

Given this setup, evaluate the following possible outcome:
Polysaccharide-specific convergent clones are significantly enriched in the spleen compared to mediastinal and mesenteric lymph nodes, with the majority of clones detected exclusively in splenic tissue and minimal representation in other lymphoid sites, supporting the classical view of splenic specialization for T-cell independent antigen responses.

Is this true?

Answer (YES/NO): NO